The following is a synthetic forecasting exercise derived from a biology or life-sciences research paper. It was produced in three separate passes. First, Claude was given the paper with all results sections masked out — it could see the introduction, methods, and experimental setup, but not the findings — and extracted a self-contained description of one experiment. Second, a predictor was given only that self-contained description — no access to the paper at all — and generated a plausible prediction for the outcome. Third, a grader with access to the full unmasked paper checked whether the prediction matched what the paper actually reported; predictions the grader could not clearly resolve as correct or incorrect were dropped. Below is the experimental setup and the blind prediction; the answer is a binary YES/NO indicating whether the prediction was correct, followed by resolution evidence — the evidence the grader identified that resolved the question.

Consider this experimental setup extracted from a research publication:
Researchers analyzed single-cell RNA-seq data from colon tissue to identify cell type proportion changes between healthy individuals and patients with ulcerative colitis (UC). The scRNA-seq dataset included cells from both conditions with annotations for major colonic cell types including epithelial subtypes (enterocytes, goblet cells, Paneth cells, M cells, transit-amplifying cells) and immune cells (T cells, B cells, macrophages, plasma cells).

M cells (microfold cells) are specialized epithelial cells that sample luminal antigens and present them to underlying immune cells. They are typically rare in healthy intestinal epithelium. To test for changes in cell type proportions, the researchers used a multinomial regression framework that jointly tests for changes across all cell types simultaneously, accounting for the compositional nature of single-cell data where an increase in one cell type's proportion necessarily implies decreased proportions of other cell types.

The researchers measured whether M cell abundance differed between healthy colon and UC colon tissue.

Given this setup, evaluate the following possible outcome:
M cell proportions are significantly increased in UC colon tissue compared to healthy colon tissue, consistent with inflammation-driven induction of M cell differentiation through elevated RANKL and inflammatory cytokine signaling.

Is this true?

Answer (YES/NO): YES